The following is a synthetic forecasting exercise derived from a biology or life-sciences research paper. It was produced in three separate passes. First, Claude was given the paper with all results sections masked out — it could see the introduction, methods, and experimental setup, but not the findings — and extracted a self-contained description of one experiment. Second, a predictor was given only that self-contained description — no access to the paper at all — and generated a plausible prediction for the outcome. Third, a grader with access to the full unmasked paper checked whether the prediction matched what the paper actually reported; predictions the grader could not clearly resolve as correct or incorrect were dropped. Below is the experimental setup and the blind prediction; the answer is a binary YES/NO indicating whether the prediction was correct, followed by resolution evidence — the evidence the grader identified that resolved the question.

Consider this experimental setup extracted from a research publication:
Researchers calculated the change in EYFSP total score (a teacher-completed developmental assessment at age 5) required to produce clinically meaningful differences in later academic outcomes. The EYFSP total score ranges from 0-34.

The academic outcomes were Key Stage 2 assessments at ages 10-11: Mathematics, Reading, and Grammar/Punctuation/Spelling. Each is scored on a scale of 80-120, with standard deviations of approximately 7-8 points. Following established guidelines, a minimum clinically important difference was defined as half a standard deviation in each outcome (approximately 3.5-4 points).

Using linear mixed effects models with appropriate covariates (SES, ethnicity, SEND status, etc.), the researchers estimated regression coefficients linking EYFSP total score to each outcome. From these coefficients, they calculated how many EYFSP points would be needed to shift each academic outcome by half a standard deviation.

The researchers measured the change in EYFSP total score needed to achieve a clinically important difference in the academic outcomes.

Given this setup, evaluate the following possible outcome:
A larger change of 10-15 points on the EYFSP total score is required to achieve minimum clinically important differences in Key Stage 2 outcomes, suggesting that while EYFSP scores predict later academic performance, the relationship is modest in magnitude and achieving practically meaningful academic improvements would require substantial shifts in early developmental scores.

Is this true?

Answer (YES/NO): NO